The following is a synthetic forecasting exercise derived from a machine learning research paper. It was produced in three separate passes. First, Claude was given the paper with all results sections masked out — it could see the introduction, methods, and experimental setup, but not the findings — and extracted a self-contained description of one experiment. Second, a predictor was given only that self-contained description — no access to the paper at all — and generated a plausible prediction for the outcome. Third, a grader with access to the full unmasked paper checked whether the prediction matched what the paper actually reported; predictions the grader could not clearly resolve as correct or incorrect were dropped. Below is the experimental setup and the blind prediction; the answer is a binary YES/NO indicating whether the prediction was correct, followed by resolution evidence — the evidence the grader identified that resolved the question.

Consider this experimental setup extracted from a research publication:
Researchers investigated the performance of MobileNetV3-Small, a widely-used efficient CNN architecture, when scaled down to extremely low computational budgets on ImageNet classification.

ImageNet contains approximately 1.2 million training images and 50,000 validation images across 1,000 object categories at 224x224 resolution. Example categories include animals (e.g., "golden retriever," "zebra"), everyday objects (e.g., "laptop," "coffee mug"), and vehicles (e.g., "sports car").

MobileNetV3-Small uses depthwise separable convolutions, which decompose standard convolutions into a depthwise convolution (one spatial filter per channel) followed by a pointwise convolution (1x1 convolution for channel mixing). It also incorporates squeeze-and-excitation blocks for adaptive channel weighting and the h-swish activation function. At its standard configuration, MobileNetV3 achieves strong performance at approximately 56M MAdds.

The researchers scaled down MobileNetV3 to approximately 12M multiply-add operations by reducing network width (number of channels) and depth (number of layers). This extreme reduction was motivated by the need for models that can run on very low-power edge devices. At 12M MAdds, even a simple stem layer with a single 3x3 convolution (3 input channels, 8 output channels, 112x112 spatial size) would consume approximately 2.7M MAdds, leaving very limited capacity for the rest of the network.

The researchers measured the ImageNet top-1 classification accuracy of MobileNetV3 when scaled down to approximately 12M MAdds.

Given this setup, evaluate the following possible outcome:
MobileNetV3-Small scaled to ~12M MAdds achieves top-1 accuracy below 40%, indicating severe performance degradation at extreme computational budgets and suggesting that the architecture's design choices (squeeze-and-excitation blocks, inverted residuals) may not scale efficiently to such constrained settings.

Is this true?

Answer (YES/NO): NO